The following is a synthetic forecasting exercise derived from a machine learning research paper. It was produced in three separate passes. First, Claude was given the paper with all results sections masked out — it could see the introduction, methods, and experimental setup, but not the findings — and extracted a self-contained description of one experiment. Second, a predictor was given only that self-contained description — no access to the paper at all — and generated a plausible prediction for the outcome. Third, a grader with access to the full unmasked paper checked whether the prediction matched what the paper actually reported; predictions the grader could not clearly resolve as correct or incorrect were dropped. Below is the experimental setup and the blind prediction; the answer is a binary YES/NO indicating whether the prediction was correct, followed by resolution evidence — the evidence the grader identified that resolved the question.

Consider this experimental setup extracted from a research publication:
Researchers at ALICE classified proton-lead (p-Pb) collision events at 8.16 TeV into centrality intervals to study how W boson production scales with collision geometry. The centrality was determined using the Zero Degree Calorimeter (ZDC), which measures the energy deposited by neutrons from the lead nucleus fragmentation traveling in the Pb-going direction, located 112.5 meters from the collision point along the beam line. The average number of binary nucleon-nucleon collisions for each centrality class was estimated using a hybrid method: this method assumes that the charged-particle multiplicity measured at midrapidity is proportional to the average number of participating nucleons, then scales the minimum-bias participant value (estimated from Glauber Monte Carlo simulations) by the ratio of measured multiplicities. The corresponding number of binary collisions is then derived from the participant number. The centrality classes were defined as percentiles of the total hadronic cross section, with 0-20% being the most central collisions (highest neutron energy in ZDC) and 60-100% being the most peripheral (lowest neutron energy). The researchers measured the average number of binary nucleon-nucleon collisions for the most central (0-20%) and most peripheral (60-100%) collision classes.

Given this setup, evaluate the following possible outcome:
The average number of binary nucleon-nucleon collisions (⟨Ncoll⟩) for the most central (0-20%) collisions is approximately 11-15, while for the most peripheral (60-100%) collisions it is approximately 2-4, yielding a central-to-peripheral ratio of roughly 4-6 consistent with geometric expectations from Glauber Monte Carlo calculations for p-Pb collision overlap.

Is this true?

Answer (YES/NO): NO